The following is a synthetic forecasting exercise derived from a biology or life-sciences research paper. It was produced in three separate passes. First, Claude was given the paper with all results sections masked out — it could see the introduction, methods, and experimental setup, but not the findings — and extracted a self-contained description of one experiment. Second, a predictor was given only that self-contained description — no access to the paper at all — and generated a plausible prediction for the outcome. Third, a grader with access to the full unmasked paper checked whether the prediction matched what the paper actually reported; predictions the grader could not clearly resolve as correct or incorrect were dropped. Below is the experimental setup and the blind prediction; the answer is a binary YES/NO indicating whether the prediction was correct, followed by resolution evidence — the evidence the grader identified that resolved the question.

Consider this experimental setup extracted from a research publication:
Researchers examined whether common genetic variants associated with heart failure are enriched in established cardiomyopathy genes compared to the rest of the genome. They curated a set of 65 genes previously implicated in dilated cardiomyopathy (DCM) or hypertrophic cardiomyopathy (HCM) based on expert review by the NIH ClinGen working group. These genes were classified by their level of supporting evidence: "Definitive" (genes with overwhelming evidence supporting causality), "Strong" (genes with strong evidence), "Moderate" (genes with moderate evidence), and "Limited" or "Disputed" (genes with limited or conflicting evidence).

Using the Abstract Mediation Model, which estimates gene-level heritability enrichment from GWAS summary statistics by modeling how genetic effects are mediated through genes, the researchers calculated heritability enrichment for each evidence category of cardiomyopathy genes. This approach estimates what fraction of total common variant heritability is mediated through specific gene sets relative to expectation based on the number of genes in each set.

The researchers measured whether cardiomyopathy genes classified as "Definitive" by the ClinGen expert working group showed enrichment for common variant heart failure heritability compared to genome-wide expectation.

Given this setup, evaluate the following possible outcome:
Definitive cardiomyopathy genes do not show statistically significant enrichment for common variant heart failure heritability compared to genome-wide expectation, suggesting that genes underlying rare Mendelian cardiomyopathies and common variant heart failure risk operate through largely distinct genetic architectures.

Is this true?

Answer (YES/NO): NO